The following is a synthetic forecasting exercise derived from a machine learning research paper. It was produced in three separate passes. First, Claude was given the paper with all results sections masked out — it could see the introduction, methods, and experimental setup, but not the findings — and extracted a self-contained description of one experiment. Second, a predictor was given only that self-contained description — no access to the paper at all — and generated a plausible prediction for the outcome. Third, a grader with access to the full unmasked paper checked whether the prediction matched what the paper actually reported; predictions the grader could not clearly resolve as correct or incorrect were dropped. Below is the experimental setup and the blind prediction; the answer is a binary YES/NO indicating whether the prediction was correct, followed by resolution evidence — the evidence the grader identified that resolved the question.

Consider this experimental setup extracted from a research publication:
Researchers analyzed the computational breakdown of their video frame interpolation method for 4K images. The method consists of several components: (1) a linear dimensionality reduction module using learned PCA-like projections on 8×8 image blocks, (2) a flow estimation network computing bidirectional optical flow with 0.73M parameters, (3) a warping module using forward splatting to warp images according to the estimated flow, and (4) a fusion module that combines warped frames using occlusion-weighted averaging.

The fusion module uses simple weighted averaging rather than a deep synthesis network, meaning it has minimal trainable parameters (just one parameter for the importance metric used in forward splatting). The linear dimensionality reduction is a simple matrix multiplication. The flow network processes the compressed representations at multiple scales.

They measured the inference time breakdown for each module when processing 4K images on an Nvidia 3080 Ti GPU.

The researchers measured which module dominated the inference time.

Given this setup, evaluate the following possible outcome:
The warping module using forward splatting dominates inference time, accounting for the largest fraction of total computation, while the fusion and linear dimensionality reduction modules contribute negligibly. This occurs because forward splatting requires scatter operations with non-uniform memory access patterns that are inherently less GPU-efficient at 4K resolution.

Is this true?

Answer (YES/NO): NO